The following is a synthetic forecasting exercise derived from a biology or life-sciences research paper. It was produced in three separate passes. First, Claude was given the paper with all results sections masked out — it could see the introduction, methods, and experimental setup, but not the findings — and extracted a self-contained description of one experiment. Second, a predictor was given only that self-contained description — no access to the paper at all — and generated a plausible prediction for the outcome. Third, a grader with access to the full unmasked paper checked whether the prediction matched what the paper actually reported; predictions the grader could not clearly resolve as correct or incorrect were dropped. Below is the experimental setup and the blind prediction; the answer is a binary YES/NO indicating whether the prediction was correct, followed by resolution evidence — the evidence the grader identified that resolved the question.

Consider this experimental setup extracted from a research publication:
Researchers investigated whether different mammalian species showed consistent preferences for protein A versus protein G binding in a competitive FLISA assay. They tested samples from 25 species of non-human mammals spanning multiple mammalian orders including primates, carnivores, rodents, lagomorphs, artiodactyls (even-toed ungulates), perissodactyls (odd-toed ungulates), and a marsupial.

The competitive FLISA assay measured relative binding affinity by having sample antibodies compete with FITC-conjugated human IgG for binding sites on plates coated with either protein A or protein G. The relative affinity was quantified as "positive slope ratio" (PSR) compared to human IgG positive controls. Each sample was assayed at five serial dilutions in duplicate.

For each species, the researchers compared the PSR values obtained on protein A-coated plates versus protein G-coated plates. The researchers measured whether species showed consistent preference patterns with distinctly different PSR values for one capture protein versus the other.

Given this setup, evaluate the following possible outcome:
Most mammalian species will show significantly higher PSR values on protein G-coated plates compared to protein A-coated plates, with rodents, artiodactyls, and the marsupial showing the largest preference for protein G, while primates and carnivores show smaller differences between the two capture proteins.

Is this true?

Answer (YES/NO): NO